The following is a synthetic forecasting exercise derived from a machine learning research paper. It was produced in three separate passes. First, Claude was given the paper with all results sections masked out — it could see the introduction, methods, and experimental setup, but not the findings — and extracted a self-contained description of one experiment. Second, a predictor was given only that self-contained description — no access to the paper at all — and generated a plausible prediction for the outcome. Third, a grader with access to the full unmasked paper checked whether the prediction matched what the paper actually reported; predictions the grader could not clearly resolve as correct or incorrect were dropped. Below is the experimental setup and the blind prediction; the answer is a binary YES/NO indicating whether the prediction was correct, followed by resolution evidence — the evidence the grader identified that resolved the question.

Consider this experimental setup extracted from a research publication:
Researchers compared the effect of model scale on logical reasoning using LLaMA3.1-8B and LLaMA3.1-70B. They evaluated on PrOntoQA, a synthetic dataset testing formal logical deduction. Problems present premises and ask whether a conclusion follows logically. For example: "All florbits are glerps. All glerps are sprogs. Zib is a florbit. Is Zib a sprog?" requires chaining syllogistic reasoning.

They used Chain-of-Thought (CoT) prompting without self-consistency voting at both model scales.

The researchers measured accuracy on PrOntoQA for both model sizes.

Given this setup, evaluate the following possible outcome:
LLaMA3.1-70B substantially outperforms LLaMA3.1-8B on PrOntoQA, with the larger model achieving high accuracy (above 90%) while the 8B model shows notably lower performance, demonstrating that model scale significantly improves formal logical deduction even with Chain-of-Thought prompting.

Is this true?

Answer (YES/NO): YES